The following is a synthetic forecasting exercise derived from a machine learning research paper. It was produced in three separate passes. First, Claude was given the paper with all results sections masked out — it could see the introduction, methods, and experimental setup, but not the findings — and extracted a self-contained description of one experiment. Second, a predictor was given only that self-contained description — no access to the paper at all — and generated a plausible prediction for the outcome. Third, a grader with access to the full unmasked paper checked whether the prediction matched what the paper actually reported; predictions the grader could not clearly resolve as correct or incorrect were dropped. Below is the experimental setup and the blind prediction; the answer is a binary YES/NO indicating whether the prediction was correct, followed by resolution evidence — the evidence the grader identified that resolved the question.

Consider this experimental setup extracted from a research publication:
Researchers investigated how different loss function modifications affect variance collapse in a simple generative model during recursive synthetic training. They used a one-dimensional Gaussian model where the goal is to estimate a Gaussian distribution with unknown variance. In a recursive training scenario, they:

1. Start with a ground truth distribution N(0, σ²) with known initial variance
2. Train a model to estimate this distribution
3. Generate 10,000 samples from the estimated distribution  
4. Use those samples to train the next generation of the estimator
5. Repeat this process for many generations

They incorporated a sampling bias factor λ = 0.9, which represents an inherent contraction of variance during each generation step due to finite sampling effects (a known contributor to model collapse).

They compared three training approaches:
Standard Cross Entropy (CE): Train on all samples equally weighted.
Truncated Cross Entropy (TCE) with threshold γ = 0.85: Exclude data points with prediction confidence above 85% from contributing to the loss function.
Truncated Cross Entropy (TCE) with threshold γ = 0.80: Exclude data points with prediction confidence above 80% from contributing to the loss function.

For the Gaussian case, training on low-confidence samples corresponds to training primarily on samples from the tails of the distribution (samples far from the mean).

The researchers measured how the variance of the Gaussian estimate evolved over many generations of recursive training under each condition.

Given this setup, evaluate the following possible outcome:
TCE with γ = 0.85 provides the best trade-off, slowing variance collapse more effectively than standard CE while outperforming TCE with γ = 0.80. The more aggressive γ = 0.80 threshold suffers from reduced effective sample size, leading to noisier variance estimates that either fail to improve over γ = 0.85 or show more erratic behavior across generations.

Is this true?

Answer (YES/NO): YES